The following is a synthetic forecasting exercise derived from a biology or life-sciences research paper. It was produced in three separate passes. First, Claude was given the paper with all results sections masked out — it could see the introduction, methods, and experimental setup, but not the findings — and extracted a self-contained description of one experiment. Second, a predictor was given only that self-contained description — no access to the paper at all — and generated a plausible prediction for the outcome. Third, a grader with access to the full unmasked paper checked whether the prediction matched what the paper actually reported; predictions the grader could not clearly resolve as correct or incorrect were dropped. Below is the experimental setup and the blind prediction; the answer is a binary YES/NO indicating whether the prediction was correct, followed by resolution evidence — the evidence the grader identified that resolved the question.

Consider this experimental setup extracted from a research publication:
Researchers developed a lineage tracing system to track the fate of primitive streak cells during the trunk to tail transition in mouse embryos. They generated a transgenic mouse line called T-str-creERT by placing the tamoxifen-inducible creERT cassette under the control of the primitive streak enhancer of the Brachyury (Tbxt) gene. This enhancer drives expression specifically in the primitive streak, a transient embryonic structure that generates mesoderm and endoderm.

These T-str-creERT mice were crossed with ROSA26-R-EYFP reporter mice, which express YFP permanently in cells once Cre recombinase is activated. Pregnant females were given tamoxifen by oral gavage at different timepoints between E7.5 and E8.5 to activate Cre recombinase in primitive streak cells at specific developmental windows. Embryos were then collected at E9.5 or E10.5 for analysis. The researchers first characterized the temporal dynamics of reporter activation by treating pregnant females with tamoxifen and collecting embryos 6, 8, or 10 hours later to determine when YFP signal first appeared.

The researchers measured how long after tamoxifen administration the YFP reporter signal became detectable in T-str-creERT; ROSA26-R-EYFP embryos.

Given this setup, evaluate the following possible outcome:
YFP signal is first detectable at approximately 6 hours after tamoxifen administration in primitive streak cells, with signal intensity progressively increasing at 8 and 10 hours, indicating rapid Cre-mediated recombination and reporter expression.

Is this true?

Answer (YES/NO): NO